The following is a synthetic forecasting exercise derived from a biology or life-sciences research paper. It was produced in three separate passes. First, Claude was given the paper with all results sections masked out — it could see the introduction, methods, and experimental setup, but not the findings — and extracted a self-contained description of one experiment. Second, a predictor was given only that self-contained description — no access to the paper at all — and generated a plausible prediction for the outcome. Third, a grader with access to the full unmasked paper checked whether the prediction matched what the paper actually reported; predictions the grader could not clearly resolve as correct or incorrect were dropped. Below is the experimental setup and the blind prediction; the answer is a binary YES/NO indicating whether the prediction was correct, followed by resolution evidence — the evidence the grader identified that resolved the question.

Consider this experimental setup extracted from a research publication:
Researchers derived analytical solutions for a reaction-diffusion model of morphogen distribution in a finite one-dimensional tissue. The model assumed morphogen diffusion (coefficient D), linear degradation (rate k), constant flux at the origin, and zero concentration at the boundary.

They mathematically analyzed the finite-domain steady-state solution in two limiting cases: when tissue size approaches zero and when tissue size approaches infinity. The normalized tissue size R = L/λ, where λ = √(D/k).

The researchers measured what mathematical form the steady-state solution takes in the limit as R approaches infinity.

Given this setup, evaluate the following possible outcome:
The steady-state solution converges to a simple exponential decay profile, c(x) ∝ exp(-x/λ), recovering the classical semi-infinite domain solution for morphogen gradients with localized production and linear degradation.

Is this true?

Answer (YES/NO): YES